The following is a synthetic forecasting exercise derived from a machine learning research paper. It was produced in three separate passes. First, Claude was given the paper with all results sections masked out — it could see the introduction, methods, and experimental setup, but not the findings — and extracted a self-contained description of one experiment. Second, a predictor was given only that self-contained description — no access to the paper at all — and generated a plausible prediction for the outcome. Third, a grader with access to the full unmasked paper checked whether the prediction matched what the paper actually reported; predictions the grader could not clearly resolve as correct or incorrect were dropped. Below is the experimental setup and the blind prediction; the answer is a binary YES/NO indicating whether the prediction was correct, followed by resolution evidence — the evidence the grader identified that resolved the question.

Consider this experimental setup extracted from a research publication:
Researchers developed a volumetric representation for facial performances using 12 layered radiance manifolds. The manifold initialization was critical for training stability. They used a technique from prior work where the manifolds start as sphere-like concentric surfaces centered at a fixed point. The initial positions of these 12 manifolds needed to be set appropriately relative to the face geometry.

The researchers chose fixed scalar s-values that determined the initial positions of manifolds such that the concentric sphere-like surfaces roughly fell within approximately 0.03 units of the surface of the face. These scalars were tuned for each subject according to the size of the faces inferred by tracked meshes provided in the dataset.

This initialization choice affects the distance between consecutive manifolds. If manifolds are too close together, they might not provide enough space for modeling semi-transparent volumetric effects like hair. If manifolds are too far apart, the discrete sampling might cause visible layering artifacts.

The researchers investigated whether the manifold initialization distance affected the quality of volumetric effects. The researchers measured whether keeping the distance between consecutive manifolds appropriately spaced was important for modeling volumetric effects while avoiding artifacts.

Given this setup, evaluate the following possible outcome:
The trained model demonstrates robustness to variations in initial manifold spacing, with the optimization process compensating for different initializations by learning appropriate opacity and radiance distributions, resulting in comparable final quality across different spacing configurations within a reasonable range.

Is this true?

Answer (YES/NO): NO